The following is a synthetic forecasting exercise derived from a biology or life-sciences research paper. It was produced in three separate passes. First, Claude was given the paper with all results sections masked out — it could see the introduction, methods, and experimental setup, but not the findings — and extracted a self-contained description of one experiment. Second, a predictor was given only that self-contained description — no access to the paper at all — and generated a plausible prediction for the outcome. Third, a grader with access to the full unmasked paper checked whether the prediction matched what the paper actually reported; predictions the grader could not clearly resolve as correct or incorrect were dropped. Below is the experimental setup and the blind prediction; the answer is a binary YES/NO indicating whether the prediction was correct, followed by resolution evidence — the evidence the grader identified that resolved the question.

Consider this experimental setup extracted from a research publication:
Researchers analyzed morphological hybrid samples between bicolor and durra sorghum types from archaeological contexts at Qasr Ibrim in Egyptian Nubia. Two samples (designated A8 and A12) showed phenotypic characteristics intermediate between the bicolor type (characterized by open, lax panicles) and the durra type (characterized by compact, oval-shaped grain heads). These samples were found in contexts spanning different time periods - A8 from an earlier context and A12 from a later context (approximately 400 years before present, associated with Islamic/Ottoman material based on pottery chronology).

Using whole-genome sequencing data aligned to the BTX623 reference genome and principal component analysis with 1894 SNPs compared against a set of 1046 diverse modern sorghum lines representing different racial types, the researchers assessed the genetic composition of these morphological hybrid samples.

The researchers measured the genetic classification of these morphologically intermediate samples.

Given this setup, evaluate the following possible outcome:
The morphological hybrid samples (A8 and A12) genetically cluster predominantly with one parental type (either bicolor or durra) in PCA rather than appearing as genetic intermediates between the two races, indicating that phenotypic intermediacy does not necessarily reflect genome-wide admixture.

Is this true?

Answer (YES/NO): YES